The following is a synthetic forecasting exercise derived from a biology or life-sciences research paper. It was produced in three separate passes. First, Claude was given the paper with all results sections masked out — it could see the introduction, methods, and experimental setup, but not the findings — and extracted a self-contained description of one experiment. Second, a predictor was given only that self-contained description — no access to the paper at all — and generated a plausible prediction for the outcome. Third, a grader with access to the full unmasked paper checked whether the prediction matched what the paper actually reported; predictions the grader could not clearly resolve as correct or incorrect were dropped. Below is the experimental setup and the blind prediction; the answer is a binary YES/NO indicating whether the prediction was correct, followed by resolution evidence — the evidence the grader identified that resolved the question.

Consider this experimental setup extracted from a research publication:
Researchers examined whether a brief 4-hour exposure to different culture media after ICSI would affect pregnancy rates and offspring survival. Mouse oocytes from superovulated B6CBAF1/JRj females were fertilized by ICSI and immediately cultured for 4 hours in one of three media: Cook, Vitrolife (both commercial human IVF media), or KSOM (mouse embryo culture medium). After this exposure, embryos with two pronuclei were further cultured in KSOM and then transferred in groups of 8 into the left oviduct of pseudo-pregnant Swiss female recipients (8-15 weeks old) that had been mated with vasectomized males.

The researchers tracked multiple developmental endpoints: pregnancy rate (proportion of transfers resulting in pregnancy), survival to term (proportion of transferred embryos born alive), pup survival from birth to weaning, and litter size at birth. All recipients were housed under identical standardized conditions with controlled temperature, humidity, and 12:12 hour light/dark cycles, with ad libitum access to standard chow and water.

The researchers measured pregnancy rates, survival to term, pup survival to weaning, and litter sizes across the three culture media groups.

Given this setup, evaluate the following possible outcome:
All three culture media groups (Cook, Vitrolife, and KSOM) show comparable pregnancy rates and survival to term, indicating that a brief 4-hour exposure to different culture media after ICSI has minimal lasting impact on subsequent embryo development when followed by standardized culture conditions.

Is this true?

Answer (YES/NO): NO